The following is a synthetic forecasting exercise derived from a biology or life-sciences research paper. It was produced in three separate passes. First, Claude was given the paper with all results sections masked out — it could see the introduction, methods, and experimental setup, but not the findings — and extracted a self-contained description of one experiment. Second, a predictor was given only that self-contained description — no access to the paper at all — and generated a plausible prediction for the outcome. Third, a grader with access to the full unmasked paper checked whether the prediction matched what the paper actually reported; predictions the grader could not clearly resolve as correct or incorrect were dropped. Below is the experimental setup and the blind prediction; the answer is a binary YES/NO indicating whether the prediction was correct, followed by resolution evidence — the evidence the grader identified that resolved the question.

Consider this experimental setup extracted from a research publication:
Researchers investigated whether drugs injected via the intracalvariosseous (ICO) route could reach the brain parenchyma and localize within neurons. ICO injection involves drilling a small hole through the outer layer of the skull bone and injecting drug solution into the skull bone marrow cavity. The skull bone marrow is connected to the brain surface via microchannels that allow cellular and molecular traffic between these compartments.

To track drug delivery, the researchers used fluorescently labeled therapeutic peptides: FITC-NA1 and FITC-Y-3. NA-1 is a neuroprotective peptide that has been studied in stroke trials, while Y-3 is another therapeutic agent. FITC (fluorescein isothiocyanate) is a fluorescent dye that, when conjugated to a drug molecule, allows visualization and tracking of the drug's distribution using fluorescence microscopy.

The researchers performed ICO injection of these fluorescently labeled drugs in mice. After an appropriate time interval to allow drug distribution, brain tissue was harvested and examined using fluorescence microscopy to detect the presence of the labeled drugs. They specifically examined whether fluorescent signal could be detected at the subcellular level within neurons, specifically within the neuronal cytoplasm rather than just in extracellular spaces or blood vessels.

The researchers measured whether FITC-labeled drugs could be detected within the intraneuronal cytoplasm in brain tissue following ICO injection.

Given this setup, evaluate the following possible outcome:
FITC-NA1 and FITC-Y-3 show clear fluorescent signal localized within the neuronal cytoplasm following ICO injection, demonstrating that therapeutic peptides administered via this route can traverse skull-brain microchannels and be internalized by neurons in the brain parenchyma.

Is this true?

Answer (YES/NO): YES